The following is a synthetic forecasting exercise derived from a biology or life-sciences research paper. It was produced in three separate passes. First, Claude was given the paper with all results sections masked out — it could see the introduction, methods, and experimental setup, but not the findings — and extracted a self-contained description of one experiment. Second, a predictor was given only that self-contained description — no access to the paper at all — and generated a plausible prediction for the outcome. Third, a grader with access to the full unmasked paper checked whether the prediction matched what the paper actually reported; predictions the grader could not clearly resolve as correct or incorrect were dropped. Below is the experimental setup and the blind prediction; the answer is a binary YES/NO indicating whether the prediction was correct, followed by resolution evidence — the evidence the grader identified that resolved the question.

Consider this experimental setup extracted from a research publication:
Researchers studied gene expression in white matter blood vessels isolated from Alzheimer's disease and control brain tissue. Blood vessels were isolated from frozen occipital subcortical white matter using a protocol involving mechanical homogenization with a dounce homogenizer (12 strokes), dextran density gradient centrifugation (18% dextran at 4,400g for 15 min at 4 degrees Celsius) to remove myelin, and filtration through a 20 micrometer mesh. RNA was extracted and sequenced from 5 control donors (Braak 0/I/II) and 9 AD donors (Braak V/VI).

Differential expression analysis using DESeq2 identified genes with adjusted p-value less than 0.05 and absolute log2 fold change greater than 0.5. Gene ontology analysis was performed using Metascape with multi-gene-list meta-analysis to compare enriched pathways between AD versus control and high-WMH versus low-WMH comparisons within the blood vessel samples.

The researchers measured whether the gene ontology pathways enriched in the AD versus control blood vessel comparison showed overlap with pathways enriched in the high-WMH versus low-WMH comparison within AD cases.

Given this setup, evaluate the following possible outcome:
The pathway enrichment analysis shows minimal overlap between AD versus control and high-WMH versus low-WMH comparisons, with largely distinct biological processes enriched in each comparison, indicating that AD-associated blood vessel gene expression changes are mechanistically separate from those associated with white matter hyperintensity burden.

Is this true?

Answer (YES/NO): YES